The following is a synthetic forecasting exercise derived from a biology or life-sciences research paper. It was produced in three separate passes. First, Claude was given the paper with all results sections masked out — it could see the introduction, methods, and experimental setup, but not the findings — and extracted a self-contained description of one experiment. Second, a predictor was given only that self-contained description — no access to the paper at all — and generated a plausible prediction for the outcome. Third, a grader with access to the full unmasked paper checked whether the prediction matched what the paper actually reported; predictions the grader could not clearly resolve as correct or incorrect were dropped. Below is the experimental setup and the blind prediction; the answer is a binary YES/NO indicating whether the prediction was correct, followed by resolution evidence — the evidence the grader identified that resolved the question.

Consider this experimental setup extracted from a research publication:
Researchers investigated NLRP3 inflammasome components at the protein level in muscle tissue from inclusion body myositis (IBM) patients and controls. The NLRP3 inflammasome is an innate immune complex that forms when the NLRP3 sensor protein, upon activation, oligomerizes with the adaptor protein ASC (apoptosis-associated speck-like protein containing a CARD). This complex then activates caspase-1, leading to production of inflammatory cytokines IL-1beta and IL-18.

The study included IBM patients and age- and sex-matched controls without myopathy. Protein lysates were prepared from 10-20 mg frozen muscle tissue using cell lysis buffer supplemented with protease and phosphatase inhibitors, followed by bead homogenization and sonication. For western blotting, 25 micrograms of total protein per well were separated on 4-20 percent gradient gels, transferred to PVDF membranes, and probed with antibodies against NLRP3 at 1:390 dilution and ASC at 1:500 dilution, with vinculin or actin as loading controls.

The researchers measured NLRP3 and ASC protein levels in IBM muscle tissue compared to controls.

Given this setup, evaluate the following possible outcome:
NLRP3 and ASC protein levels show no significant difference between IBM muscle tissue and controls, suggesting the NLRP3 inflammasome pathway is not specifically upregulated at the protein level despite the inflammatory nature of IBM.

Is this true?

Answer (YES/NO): NO